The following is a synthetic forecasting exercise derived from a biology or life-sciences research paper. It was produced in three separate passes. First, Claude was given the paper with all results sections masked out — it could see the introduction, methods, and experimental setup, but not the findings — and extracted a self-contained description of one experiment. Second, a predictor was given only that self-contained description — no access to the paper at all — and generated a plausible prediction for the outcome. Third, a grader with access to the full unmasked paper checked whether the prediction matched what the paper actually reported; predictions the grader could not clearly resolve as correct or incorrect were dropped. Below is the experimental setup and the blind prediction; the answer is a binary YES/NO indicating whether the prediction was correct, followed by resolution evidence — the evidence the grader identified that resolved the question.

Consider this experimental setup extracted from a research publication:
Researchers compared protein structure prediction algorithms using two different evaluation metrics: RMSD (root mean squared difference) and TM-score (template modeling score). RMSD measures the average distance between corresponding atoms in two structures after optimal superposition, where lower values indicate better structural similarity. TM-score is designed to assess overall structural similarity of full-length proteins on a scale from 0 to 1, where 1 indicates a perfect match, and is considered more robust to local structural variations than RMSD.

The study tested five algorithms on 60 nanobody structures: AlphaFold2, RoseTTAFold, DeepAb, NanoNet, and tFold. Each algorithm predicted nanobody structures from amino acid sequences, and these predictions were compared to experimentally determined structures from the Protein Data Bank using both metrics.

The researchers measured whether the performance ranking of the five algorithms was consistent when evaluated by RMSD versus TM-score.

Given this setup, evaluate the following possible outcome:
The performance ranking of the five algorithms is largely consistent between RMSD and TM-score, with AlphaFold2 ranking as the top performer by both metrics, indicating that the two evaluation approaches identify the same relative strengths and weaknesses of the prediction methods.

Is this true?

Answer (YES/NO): NO